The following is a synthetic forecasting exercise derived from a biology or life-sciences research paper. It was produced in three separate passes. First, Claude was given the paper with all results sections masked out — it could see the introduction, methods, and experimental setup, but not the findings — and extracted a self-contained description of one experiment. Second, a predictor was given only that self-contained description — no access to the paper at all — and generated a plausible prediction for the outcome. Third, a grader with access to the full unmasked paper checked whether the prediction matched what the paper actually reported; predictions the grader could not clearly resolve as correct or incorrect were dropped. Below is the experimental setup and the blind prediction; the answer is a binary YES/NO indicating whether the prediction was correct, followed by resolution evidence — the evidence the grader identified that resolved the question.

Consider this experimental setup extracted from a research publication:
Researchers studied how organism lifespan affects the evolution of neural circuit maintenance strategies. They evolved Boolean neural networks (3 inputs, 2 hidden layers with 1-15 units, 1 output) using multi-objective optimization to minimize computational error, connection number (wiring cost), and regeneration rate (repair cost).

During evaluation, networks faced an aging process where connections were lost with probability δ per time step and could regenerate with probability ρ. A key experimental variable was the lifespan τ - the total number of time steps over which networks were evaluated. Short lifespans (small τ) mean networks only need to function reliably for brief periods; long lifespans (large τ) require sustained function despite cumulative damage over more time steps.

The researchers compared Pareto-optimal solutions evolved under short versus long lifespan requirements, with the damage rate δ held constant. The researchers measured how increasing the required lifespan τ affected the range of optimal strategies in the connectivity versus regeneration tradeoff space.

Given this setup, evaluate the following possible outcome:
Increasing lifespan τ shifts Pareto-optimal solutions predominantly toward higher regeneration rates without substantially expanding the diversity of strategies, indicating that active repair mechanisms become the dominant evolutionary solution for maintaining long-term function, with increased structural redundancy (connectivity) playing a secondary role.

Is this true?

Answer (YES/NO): NO